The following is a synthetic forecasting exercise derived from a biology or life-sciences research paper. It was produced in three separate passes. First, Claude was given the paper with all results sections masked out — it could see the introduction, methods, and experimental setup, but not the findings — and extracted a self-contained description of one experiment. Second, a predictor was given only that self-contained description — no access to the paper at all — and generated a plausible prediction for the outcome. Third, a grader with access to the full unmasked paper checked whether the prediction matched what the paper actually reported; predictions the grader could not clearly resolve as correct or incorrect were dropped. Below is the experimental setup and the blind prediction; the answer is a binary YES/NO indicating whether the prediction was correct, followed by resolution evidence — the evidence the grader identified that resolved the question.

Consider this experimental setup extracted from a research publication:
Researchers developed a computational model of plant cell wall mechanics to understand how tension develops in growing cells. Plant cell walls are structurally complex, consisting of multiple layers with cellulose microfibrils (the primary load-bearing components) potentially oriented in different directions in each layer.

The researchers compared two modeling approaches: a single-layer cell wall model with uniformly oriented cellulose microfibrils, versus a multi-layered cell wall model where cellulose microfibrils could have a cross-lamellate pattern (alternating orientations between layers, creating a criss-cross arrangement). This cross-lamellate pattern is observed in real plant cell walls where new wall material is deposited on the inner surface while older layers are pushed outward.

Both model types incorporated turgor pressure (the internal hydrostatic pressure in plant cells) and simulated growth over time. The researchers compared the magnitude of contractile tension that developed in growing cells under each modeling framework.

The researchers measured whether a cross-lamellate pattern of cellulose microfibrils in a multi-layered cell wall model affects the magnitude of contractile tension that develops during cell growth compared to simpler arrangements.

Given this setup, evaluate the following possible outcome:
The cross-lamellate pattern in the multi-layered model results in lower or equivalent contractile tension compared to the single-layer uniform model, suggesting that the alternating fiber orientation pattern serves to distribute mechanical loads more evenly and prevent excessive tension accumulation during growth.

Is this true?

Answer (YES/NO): NO